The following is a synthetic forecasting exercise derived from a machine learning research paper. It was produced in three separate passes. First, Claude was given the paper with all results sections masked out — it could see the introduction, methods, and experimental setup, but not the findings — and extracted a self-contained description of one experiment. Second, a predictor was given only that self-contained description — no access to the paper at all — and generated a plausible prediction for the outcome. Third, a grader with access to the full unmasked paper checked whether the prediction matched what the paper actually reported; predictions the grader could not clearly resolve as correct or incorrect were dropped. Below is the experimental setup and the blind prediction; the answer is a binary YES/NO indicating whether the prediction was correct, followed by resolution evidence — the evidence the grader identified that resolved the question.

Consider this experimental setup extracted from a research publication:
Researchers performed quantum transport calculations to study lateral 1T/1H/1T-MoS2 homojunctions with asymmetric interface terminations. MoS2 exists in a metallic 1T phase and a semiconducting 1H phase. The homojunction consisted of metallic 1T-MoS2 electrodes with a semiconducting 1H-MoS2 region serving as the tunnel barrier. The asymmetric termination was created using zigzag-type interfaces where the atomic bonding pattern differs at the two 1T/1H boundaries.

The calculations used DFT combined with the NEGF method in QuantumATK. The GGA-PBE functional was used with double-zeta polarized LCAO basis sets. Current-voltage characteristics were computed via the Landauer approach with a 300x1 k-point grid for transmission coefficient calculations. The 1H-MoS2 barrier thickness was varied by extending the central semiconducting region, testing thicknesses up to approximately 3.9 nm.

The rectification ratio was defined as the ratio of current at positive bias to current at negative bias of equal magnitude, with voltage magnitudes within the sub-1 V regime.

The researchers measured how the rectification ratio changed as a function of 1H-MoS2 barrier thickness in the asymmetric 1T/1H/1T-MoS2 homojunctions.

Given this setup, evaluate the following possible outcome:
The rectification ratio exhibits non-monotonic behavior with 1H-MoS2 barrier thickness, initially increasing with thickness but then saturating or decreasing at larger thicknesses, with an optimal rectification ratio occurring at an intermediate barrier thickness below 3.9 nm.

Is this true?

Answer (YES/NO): NO